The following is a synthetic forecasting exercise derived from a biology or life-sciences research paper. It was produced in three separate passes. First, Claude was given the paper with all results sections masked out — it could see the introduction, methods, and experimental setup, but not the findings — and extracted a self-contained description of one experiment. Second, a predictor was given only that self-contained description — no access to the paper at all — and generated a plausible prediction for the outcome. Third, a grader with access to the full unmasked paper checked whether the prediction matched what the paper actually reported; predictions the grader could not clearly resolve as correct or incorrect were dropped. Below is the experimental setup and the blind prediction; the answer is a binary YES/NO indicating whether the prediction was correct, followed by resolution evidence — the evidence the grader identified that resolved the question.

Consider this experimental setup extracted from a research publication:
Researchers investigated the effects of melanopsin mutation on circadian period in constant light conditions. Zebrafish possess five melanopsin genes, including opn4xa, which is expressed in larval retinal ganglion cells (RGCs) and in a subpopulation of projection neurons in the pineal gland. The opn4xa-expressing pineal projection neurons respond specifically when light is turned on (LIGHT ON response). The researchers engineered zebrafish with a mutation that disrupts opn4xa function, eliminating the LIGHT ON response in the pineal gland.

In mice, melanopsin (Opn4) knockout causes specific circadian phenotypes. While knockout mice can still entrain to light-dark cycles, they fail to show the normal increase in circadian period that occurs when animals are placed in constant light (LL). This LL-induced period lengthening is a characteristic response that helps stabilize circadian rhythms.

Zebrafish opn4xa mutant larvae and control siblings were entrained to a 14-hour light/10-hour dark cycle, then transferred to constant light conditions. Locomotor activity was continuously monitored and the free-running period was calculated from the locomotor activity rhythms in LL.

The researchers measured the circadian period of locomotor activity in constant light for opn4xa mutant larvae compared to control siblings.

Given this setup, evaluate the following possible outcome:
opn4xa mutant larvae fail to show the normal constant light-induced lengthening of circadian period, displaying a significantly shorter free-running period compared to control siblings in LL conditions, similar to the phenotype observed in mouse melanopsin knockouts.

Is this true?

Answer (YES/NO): YES